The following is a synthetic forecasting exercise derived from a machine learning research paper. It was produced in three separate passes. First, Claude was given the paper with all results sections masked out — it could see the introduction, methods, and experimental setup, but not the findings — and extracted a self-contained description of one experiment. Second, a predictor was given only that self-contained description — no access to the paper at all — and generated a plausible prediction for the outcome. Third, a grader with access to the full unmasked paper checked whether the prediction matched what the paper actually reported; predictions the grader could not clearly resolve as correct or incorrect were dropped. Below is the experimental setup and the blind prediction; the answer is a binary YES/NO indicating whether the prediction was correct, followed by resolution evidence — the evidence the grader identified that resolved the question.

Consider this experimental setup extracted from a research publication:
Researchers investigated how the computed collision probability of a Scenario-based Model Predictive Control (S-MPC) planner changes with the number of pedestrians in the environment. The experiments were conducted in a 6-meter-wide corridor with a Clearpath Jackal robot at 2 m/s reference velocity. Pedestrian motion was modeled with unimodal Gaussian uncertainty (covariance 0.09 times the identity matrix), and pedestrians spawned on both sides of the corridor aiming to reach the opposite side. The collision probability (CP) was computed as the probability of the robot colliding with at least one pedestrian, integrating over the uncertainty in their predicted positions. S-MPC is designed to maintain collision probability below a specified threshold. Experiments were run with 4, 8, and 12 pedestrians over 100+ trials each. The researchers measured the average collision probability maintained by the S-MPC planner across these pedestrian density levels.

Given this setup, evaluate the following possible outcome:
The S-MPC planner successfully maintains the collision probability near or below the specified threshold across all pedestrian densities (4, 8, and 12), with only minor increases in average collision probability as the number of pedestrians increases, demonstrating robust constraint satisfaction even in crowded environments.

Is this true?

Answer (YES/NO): YES